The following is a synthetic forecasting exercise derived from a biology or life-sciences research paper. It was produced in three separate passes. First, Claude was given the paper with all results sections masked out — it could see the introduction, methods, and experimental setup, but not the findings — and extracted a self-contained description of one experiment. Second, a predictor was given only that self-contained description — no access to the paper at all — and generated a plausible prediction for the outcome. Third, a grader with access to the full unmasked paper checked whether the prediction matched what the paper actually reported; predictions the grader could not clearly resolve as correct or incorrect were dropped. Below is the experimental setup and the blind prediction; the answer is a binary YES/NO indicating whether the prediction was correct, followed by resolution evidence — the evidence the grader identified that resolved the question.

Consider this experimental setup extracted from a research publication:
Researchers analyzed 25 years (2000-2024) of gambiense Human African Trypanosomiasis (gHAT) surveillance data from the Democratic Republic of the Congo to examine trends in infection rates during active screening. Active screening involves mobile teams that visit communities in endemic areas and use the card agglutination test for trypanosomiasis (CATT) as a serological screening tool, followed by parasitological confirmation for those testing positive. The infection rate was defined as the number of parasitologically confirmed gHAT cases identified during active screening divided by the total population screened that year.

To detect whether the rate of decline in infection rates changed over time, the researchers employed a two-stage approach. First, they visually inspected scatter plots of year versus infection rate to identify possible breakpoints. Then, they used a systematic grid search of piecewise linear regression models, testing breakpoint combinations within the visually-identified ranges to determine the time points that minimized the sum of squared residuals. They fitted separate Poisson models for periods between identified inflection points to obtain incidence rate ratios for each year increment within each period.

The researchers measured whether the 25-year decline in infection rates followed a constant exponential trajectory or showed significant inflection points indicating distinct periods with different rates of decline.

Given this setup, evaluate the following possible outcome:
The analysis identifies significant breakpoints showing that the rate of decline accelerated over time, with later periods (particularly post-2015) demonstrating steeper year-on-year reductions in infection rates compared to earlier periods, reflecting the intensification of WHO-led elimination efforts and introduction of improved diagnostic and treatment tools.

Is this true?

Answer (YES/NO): NO